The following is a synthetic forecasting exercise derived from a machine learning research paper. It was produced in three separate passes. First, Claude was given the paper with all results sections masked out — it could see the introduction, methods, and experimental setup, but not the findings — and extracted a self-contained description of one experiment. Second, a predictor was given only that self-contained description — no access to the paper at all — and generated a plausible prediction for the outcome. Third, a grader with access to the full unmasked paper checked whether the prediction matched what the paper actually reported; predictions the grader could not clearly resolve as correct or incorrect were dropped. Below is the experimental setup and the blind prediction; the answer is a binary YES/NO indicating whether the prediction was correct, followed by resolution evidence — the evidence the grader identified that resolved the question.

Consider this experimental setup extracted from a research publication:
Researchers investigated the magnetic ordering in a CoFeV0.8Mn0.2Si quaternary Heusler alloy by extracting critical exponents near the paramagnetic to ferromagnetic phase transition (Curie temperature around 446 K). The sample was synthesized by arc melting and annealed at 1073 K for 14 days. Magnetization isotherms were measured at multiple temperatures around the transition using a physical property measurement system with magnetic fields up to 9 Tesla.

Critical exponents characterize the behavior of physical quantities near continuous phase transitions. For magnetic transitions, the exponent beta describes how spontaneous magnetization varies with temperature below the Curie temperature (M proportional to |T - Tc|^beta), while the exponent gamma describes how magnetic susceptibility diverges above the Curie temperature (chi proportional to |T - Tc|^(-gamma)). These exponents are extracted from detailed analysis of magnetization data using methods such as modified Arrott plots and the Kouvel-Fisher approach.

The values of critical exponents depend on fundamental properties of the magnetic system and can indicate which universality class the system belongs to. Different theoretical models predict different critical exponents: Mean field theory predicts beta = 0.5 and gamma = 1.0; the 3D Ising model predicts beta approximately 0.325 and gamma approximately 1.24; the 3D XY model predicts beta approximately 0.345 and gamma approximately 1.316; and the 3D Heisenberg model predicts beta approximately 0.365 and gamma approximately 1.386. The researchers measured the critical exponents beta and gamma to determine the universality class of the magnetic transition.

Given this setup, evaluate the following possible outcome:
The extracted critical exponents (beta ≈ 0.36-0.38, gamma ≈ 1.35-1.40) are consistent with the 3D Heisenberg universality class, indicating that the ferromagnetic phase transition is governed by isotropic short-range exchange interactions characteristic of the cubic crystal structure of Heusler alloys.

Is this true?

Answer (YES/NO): NO